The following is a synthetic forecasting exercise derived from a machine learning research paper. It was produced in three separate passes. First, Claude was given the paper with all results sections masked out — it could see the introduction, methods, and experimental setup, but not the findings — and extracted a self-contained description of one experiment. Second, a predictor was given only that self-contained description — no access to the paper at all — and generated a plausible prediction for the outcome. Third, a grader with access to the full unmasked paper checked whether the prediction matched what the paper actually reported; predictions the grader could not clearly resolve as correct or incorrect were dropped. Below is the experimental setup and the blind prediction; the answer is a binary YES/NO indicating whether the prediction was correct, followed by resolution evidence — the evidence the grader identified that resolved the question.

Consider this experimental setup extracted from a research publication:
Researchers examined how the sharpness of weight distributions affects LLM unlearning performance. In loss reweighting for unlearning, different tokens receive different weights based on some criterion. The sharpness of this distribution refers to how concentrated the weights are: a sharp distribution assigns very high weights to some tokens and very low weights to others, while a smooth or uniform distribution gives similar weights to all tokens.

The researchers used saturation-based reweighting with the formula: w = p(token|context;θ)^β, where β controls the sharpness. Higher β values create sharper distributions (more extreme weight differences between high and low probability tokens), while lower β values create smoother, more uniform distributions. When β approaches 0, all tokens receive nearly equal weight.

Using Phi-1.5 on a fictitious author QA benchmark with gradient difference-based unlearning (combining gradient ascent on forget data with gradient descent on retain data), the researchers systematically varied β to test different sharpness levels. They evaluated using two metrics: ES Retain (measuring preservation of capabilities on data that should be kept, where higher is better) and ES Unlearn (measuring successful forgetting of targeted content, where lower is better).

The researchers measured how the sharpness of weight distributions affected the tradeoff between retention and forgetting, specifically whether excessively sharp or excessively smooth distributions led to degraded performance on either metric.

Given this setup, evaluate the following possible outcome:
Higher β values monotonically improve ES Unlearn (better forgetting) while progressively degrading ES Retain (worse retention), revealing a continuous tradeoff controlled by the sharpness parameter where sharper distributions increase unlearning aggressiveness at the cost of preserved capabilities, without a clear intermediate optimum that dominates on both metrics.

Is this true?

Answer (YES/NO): NO